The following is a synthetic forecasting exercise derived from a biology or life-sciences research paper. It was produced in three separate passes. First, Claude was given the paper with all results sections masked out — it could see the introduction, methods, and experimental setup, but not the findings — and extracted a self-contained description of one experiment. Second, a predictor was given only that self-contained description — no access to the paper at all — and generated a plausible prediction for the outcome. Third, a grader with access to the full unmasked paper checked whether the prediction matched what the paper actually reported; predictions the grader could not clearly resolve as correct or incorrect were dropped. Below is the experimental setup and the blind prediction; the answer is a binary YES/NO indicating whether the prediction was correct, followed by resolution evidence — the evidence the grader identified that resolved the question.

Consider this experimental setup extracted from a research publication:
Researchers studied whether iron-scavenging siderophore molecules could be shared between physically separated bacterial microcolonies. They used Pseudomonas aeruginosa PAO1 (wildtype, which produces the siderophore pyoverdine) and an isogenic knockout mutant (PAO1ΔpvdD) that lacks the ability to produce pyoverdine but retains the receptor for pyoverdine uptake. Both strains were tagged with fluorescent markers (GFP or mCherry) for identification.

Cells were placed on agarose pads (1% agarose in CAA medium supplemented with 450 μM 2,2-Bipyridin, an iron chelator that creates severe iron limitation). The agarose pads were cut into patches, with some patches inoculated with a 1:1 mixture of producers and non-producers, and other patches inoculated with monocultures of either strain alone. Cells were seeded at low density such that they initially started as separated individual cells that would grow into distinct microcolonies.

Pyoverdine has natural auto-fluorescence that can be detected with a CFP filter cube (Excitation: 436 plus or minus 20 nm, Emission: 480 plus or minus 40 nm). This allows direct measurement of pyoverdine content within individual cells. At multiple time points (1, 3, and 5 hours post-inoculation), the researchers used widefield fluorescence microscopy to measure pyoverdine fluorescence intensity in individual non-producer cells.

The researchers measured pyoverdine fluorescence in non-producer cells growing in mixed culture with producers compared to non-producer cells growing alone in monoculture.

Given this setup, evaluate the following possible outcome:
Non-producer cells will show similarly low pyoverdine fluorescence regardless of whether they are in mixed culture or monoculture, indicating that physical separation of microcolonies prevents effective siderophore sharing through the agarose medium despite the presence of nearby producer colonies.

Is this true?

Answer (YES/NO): NO